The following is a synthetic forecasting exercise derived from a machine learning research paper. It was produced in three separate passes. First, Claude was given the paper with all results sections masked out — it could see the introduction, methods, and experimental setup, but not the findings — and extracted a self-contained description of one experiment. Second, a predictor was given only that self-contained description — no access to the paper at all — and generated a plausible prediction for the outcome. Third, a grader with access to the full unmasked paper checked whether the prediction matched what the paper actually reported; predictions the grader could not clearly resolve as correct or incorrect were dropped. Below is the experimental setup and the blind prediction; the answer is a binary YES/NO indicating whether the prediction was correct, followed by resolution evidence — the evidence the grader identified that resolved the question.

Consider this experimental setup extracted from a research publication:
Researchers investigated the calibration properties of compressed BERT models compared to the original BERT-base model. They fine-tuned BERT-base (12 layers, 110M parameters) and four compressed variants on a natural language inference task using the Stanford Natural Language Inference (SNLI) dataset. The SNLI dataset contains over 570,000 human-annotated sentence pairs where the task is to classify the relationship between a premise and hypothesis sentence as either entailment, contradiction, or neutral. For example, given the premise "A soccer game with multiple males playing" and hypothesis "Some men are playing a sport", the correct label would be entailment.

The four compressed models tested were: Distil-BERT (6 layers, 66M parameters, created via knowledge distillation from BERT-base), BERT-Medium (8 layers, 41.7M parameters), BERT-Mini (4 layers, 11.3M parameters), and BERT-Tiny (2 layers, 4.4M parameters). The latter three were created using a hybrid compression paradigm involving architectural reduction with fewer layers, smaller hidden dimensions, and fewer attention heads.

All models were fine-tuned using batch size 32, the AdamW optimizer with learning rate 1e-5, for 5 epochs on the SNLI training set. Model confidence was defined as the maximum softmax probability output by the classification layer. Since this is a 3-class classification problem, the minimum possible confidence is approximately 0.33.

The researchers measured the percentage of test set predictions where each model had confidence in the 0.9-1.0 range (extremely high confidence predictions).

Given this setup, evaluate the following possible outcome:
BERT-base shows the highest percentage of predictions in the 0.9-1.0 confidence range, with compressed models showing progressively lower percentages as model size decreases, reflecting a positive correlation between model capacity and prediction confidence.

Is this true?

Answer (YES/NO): YES